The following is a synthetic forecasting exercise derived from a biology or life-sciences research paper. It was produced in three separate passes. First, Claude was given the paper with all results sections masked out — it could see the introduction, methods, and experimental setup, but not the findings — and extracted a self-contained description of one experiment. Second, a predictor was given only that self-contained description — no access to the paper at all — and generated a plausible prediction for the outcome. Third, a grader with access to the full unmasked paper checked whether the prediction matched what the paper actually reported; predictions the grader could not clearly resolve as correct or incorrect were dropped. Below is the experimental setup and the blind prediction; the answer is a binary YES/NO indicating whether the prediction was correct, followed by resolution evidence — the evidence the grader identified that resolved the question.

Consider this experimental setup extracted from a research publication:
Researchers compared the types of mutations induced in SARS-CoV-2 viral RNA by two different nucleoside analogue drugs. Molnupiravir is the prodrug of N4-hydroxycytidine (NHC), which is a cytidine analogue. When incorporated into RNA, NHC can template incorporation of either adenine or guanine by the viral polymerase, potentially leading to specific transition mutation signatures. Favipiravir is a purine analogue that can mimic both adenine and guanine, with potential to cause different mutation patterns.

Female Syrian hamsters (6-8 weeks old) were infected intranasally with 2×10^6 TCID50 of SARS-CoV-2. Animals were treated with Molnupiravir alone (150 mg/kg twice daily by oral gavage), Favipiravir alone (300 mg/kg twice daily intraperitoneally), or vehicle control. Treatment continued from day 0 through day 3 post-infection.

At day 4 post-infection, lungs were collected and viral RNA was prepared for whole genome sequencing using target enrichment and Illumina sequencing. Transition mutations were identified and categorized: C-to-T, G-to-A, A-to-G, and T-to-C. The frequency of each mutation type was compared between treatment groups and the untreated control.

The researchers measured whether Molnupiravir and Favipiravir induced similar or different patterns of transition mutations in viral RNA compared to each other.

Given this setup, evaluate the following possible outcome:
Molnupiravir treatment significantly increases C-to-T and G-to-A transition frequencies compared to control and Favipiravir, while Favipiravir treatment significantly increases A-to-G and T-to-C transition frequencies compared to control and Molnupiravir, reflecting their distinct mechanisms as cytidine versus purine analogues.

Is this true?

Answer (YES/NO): NO